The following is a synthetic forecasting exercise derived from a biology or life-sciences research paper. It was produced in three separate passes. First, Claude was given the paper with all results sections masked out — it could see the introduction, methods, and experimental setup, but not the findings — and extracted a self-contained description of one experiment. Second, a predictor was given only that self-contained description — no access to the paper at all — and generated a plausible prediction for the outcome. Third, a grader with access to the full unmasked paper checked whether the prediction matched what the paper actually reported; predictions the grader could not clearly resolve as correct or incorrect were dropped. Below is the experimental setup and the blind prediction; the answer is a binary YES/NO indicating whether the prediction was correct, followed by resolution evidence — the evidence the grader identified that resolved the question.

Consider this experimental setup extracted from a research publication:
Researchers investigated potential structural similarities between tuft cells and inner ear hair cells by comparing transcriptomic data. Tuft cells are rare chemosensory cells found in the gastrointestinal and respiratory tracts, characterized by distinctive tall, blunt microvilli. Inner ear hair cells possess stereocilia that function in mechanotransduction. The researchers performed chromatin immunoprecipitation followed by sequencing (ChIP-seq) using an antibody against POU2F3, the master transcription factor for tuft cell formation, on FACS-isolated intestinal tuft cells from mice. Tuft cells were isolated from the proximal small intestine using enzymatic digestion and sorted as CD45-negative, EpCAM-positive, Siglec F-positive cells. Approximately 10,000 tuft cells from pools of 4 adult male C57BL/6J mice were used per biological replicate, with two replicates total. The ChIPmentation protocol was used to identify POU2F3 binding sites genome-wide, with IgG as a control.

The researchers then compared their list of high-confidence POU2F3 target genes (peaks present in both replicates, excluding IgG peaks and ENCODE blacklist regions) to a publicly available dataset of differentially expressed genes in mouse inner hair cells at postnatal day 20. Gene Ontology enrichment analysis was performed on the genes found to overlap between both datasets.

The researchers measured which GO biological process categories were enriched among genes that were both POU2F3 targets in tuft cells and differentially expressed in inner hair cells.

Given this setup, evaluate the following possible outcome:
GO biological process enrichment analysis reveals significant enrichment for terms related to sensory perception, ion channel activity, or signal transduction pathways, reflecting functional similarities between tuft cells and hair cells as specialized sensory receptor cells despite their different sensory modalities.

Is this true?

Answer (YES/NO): YES